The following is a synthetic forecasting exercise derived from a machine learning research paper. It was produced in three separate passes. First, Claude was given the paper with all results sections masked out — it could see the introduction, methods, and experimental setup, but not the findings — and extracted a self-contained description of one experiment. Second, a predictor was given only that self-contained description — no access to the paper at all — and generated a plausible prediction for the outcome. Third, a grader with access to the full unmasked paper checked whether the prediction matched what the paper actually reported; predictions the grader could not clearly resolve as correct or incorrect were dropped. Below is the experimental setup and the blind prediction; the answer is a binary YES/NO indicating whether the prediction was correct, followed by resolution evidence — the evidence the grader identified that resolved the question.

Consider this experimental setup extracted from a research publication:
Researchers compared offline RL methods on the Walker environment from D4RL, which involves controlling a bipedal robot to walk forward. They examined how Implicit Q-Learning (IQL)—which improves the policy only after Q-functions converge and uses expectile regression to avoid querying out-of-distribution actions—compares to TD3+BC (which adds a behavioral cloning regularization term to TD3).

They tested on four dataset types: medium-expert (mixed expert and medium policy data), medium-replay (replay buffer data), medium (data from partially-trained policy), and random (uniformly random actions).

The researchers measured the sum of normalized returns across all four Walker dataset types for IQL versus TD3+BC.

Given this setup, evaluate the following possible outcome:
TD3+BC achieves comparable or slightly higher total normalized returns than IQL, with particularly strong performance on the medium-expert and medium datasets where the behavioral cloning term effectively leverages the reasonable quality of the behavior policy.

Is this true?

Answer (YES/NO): NO